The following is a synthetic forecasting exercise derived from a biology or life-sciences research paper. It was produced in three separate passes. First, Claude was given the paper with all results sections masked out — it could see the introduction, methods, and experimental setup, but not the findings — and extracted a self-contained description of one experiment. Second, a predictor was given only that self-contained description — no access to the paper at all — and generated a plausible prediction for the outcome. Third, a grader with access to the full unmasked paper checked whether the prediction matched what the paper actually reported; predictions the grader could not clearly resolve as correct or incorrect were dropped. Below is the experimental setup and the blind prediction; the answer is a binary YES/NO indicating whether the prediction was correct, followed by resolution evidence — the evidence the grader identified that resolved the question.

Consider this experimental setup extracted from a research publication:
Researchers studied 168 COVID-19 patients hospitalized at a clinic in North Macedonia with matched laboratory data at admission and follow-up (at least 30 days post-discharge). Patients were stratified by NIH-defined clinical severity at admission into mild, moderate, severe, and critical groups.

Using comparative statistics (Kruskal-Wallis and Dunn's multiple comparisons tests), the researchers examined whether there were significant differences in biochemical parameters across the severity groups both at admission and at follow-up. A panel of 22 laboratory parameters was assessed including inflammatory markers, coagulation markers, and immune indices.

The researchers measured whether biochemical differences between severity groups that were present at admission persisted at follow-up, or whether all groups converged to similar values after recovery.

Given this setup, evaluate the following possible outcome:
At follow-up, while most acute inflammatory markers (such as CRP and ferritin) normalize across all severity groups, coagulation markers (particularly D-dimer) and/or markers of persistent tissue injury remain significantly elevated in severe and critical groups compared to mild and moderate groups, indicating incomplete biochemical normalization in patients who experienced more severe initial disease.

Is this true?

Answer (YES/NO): NO